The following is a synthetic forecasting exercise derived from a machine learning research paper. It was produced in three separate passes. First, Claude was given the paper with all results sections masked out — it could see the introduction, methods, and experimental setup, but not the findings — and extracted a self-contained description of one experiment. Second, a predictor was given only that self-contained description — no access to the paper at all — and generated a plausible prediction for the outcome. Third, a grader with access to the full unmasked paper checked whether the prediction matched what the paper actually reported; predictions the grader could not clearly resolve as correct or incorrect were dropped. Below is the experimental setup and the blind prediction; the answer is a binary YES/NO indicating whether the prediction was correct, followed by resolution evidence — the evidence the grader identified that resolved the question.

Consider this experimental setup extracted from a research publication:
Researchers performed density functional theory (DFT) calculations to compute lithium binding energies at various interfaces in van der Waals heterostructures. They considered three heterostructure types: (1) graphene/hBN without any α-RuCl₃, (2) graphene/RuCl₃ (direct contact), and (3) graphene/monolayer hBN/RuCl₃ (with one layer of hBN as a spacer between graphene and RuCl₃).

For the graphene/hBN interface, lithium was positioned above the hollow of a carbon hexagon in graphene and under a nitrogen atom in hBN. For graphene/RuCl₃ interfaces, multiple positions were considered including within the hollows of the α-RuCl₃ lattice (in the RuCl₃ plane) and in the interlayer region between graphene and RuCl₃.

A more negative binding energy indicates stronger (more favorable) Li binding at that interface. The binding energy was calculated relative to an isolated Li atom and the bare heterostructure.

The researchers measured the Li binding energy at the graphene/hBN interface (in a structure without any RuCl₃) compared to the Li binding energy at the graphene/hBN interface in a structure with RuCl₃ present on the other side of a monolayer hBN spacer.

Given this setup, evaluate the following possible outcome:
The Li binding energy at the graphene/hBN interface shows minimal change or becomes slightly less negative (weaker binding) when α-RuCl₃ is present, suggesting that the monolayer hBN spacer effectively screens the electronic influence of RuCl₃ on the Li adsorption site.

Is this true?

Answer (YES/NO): NO